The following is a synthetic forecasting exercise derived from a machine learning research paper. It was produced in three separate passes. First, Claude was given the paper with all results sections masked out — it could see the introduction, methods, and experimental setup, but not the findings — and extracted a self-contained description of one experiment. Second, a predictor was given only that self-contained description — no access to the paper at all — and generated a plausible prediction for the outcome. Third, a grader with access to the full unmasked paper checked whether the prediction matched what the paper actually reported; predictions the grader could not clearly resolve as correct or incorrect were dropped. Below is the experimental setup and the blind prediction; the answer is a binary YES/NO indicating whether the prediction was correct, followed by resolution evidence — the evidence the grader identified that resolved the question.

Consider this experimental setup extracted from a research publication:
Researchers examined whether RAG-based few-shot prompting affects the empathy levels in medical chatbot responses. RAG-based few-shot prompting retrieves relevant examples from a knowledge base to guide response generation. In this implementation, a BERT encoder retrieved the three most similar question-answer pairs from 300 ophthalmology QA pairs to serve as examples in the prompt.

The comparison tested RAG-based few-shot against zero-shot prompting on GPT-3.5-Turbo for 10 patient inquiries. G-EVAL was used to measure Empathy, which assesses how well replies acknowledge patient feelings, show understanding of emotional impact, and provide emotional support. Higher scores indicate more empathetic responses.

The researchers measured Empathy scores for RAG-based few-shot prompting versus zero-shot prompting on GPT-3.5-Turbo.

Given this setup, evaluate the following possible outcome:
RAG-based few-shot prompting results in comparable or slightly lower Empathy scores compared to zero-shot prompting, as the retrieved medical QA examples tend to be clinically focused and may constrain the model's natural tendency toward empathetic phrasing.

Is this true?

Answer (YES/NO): YES